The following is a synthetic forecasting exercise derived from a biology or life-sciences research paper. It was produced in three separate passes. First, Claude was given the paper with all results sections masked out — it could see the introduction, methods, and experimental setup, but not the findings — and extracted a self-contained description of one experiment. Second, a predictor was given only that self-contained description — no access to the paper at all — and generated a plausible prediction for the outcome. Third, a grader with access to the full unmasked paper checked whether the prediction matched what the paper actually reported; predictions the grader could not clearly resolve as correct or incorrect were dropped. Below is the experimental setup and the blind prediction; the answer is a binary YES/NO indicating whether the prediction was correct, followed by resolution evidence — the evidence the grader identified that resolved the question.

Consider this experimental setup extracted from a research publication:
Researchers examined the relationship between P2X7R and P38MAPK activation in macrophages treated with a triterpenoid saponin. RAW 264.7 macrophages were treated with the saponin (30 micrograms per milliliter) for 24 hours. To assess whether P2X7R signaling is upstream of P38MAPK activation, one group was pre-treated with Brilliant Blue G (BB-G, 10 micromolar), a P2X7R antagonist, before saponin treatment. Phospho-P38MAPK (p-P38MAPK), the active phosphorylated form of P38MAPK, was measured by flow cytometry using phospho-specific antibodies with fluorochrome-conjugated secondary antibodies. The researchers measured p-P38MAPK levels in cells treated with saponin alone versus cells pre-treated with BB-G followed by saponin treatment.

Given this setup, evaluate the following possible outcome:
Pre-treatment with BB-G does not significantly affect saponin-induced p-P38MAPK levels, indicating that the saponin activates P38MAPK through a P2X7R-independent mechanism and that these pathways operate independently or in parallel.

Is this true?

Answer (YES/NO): NO